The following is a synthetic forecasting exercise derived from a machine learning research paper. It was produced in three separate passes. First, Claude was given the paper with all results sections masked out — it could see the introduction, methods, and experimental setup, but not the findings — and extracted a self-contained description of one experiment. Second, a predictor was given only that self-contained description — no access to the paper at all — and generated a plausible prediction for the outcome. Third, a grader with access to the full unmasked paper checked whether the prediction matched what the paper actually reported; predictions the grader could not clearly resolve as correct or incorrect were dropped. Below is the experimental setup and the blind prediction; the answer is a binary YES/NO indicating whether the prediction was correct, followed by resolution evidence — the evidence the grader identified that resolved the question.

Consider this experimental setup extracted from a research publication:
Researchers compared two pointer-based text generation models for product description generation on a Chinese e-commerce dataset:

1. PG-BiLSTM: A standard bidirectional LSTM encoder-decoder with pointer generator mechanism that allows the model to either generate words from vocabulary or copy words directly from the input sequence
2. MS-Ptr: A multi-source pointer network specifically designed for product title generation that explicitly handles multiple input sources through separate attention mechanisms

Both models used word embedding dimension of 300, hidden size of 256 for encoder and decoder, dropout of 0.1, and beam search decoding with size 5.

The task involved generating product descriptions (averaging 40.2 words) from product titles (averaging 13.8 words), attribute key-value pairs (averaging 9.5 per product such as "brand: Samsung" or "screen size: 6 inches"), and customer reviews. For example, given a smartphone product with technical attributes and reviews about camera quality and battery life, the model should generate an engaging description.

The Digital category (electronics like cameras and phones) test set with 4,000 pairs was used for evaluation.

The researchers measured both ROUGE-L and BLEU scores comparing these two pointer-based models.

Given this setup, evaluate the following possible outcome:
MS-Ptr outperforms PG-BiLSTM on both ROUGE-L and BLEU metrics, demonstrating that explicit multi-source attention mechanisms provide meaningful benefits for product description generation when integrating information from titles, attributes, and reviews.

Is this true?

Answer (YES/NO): NO